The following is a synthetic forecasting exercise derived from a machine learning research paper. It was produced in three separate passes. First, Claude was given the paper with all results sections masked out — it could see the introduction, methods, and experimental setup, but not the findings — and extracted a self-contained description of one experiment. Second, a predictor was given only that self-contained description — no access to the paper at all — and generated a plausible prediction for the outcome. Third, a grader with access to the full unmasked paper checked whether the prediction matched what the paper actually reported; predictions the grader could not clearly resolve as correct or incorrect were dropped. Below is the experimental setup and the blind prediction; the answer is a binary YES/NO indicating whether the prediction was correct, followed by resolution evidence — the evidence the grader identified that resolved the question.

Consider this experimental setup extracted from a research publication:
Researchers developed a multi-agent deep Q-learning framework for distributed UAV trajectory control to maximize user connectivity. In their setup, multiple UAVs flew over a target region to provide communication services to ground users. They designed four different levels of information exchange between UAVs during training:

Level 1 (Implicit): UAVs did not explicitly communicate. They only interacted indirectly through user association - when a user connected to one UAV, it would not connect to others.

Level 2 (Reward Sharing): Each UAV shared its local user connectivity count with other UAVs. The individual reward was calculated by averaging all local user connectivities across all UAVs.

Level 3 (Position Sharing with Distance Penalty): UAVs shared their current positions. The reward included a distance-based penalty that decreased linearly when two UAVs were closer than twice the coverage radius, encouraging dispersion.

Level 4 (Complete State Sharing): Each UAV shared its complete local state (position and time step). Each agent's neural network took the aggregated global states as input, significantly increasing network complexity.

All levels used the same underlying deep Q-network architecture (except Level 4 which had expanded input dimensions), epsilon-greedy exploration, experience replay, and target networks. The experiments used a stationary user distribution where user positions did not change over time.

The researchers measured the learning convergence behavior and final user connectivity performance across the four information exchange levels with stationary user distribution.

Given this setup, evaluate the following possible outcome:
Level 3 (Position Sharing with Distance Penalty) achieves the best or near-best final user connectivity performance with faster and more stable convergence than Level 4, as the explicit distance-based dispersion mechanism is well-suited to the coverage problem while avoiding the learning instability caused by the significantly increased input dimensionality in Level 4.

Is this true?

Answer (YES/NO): YES